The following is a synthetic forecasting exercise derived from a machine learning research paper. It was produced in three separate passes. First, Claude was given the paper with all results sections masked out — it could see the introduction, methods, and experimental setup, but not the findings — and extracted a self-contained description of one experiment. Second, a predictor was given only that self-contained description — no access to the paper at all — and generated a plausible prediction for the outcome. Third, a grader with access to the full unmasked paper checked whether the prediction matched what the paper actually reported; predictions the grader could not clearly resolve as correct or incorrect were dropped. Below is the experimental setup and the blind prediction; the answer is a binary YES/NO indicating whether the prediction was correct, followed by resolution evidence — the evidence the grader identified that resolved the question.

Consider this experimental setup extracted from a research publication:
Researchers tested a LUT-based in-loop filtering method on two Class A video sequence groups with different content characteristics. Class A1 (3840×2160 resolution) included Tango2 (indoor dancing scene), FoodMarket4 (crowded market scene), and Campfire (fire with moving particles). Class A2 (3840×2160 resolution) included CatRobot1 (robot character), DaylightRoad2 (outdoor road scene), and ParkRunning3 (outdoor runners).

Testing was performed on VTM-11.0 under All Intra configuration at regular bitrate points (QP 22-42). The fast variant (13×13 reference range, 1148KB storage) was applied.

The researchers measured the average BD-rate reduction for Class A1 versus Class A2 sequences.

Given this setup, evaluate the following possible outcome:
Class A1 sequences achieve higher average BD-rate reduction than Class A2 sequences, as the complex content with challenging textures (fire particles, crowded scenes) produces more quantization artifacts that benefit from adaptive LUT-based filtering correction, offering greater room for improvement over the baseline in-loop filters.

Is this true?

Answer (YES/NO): NO